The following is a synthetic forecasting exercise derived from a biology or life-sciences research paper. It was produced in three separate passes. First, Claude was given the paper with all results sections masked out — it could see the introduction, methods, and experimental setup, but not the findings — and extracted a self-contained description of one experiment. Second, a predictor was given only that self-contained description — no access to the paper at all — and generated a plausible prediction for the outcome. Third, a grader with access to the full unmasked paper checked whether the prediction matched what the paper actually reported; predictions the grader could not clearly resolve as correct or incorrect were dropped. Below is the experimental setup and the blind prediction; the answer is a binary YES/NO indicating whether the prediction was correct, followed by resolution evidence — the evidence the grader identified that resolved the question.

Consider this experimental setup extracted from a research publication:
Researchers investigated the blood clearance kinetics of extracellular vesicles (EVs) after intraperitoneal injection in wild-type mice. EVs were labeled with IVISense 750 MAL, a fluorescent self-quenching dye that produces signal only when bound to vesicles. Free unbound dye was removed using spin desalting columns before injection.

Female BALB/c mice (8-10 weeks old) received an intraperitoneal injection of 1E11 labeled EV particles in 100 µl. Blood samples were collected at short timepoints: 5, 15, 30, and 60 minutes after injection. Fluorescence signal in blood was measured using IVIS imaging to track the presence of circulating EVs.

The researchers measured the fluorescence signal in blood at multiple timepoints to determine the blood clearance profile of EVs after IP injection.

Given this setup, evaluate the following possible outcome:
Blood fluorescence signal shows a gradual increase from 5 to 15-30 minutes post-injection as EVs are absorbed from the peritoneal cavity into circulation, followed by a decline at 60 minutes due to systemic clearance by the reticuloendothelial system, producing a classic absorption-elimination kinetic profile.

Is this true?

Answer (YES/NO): YES